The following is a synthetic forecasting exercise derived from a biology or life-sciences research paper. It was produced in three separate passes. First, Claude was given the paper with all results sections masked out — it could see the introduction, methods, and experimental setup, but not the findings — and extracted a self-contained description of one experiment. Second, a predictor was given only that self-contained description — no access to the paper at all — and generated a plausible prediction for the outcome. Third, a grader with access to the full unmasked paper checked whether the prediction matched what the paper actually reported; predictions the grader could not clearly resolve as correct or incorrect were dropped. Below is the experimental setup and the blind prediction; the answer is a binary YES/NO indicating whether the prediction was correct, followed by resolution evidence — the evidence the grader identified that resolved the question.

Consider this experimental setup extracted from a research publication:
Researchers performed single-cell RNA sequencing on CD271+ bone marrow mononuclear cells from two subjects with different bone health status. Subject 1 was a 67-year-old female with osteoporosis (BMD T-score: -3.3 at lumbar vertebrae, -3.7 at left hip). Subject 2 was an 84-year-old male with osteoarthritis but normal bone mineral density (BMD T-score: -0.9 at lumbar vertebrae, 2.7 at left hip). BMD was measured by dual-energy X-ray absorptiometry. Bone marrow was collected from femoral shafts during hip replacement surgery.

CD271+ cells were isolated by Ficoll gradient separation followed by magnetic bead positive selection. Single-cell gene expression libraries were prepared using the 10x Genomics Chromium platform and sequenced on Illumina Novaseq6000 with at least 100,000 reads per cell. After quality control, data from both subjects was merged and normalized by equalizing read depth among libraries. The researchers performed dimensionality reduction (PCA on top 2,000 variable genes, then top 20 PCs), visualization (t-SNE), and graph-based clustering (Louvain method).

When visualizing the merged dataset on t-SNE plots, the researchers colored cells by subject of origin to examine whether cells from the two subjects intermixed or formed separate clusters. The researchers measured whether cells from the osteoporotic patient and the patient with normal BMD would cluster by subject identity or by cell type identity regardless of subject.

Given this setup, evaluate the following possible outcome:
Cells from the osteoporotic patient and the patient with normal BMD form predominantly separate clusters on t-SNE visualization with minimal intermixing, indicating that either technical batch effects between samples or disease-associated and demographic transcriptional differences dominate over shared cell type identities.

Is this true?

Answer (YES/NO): NO